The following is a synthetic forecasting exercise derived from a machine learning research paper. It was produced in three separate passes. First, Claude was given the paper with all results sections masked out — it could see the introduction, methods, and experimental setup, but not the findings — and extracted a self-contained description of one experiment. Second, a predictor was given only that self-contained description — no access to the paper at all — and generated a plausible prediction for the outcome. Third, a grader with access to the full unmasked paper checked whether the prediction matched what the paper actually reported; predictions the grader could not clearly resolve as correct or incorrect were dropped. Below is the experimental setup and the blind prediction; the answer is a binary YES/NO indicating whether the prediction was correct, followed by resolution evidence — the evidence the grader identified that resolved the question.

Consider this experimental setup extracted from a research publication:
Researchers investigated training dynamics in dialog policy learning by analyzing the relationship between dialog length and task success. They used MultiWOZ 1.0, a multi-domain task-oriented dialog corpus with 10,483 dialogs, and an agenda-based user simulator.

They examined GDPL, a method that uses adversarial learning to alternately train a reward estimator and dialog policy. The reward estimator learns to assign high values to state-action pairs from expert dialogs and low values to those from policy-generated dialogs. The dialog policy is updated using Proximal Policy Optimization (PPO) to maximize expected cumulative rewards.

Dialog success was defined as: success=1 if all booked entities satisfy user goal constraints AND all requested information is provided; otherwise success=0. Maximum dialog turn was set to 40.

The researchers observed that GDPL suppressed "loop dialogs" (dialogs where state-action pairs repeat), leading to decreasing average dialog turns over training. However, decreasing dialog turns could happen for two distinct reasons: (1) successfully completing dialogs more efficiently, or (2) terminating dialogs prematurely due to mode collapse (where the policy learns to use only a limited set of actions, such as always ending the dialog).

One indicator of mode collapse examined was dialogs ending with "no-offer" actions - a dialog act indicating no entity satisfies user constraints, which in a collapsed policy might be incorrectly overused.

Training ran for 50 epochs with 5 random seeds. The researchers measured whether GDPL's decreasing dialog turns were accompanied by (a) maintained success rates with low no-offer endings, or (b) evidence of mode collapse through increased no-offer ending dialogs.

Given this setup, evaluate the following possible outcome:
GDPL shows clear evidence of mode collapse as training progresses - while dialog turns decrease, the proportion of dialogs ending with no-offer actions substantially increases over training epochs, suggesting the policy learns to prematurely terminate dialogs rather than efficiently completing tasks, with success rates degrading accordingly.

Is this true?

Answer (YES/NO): YES